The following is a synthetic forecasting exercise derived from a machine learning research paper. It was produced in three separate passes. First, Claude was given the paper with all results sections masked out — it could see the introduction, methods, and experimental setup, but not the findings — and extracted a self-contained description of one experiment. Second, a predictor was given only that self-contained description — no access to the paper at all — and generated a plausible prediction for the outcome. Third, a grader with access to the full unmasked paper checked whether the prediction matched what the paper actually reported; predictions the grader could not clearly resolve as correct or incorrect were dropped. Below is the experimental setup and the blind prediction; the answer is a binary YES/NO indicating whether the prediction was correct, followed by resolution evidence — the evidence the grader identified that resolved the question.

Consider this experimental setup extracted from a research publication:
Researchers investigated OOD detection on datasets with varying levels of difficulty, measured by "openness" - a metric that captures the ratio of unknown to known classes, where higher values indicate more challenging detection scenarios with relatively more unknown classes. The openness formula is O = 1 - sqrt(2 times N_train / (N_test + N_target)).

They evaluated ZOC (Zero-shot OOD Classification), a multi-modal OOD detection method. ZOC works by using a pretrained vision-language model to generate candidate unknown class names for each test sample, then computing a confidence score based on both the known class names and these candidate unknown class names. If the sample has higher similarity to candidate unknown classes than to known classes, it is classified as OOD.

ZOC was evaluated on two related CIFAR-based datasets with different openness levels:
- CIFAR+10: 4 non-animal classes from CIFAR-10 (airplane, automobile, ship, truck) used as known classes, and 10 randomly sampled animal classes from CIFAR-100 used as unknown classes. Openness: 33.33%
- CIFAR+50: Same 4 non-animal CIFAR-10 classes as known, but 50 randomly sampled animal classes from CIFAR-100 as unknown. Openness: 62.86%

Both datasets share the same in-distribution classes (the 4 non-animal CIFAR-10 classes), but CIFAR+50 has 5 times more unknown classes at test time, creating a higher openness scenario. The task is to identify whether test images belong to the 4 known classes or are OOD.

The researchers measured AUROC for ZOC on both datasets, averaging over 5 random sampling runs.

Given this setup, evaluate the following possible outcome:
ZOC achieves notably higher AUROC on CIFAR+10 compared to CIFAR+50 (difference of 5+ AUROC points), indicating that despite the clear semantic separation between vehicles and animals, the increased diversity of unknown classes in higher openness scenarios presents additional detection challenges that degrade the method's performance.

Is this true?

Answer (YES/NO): NO